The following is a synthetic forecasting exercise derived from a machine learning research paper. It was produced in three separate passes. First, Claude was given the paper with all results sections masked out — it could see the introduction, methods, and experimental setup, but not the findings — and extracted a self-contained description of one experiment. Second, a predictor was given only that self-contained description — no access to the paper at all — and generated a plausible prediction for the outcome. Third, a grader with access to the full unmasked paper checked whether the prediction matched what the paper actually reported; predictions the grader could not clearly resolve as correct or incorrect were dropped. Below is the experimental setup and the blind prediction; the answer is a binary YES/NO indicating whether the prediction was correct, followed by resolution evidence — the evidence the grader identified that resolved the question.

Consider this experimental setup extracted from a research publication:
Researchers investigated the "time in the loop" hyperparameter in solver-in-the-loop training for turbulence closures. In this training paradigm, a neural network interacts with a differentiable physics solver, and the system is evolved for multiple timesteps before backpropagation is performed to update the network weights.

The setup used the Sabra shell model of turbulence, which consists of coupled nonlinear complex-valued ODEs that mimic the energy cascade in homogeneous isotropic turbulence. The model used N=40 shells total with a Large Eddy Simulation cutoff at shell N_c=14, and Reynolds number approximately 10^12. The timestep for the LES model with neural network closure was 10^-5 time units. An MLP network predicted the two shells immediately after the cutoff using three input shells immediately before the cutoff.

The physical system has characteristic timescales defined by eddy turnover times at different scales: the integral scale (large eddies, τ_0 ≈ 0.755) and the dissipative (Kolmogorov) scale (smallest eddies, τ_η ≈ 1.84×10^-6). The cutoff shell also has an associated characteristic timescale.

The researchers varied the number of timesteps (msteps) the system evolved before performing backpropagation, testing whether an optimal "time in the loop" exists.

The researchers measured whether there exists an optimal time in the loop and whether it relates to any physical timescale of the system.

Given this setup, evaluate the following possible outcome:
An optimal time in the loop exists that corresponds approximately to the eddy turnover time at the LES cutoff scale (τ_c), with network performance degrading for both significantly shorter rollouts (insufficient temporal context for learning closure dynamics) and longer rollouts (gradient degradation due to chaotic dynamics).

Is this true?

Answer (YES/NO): NO